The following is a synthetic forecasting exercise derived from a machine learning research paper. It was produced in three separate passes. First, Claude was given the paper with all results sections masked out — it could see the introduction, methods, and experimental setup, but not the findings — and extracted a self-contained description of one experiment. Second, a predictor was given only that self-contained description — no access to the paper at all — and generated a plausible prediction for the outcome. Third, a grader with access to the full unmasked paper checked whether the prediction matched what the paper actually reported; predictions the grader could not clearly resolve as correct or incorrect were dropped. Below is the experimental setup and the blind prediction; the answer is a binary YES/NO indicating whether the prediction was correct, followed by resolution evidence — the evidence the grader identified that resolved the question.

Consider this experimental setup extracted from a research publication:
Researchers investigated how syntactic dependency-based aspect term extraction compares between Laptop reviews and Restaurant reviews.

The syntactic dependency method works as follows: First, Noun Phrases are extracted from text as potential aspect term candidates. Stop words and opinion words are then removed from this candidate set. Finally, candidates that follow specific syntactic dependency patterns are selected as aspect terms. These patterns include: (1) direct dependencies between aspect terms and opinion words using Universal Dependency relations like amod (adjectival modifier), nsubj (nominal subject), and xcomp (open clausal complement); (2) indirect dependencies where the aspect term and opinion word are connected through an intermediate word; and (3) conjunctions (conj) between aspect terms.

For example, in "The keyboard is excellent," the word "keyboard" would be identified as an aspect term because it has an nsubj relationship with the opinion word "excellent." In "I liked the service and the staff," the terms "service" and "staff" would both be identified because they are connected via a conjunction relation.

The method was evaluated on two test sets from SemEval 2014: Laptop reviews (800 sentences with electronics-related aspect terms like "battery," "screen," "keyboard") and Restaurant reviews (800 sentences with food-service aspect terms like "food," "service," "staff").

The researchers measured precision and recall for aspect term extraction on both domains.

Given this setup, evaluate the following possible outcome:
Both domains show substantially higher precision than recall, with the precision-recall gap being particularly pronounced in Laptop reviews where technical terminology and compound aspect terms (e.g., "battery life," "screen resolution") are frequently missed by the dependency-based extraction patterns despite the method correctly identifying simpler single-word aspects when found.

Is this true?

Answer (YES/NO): NO